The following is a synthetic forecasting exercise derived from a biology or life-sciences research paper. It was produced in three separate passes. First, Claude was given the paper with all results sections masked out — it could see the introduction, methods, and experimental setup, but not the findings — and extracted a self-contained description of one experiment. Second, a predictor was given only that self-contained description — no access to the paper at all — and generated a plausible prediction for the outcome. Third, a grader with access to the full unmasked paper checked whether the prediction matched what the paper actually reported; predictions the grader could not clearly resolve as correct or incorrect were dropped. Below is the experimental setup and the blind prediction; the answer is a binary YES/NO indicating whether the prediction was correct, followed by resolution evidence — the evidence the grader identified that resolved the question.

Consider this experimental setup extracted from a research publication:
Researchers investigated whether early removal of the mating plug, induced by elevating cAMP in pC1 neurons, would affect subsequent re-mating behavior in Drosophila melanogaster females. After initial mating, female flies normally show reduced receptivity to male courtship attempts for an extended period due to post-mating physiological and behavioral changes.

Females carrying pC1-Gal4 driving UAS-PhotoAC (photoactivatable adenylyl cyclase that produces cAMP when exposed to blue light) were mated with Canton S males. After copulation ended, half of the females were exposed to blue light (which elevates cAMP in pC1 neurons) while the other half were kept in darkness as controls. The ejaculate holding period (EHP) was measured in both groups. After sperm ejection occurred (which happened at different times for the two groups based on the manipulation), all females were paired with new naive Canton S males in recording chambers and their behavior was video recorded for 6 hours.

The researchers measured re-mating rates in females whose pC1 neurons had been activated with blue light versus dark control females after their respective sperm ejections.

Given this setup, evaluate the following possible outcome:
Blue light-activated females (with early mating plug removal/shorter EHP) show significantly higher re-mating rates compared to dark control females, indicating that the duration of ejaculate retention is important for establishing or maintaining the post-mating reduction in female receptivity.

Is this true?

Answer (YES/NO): YES